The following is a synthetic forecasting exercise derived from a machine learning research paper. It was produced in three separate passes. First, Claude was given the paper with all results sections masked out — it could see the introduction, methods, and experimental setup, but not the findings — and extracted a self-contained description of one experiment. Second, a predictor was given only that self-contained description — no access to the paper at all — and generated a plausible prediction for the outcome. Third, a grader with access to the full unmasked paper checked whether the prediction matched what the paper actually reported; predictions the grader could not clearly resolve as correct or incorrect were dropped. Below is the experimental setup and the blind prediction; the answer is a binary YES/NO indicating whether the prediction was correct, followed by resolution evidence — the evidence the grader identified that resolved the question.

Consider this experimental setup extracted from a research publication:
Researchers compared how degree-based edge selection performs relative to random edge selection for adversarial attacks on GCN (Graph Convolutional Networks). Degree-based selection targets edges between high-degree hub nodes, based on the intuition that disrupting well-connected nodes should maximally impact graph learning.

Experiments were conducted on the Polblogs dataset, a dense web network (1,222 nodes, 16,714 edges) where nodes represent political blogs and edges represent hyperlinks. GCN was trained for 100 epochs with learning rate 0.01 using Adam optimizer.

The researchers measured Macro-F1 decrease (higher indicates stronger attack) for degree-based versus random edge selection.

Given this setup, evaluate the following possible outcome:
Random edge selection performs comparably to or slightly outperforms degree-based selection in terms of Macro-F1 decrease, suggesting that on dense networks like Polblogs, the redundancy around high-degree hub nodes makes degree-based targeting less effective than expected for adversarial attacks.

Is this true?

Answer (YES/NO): NO